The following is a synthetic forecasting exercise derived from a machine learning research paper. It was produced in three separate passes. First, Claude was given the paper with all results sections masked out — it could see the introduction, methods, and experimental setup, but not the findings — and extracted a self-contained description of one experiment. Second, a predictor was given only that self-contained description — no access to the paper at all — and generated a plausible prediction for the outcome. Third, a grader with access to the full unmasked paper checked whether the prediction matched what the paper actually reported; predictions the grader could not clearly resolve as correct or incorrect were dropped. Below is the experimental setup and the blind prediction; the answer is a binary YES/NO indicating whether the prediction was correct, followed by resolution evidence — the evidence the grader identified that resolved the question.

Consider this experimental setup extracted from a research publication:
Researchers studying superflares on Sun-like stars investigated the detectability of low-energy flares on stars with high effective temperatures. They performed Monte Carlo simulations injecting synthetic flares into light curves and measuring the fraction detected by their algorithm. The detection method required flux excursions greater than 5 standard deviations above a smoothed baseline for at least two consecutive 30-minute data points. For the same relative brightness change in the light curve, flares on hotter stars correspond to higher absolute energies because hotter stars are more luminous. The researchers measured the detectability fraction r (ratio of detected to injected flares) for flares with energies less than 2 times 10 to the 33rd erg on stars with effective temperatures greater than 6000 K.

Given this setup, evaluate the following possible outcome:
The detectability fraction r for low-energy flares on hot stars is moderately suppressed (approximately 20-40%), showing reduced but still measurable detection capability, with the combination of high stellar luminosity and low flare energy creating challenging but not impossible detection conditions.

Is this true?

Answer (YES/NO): NO